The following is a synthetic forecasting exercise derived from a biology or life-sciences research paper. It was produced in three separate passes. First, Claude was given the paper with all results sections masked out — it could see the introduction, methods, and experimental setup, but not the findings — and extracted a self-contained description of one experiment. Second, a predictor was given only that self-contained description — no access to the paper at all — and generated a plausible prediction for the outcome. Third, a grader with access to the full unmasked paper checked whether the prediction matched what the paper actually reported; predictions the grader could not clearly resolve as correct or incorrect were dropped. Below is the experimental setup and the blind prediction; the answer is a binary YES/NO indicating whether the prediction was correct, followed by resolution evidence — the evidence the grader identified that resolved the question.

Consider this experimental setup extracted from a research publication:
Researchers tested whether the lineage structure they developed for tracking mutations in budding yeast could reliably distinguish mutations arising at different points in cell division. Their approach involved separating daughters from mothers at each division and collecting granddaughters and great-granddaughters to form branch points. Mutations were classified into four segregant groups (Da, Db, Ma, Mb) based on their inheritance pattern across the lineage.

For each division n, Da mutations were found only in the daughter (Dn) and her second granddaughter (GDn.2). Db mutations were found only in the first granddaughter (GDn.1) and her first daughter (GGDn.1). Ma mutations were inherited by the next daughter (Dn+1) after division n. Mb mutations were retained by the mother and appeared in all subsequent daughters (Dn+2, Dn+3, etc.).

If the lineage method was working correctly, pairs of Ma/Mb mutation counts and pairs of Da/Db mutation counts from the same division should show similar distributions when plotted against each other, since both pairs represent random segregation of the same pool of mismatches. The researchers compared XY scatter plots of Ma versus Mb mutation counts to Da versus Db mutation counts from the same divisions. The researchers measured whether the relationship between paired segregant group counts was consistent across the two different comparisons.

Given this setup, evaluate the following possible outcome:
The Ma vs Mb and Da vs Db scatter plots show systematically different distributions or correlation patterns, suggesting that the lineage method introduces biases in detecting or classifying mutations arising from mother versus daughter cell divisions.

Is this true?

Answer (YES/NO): NO